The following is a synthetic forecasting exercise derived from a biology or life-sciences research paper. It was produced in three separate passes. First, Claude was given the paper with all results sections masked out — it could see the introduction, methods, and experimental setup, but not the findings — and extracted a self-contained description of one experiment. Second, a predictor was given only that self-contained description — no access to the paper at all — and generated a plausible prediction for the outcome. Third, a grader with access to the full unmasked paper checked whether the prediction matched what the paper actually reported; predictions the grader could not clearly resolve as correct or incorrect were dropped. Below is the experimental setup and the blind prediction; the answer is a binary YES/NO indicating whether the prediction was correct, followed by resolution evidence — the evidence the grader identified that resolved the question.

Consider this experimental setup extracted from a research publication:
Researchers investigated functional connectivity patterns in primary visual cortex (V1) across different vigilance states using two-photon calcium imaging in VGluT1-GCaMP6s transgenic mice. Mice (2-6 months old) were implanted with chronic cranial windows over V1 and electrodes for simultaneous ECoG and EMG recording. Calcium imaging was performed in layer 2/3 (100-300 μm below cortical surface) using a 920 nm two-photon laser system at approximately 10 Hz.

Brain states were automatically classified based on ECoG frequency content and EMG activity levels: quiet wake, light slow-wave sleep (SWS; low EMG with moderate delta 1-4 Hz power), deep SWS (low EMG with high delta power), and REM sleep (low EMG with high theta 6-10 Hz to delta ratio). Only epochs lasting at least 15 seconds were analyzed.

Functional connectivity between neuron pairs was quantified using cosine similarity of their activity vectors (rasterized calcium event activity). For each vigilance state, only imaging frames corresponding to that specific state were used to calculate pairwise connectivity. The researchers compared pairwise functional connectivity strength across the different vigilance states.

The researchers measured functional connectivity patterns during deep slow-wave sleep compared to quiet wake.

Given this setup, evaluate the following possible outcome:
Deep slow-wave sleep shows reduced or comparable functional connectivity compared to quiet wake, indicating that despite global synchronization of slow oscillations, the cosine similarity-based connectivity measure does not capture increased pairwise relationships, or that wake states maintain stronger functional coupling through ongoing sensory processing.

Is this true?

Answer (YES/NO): NO